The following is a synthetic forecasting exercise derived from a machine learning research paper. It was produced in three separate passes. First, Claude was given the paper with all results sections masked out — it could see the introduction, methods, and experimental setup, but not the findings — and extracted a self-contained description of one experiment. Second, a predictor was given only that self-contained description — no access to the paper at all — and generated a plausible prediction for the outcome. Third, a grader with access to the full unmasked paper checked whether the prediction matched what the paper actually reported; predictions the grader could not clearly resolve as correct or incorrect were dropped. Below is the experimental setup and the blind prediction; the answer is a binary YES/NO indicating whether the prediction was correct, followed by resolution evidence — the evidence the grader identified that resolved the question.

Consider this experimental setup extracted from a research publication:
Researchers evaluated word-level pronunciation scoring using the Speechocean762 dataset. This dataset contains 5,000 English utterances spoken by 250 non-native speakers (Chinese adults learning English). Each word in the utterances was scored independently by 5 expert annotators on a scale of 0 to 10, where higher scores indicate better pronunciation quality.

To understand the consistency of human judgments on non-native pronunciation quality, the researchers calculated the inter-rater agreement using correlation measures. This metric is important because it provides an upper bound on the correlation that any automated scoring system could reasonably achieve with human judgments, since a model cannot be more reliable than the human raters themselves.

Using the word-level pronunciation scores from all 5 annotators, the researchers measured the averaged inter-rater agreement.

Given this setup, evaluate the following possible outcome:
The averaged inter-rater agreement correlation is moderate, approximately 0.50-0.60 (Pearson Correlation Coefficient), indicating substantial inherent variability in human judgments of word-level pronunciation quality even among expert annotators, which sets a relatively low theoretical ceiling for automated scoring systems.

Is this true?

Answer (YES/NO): NO